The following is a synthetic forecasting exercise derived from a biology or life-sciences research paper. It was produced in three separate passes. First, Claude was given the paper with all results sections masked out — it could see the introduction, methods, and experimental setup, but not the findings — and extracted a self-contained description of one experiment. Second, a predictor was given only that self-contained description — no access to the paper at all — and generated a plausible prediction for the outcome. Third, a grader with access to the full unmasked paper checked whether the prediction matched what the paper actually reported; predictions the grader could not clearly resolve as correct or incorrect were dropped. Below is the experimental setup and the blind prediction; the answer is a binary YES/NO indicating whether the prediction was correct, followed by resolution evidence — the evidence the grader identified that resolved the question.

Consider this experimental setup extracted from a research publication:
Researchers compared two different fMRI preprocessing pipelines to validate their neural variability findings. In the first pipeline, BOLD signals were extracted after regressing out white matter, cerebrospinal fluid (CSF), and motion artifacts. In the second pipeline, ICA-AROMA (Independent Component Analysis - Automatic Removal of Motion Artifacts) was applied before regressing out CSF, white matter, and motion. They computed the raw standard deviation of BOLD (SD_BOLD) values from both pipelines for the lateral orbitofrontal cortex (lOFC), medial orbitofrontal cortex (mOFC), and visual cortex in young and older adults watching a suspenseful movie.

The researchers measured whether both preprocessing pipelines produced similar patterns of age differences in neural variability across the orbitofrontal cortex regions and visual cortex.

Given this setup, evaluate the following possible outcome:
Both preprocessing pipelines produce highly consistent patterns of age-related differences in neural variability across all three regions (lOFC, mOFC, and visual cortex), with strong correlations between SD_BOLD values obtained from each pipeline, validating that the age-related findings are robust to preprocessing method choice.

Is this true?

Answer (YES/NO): NO